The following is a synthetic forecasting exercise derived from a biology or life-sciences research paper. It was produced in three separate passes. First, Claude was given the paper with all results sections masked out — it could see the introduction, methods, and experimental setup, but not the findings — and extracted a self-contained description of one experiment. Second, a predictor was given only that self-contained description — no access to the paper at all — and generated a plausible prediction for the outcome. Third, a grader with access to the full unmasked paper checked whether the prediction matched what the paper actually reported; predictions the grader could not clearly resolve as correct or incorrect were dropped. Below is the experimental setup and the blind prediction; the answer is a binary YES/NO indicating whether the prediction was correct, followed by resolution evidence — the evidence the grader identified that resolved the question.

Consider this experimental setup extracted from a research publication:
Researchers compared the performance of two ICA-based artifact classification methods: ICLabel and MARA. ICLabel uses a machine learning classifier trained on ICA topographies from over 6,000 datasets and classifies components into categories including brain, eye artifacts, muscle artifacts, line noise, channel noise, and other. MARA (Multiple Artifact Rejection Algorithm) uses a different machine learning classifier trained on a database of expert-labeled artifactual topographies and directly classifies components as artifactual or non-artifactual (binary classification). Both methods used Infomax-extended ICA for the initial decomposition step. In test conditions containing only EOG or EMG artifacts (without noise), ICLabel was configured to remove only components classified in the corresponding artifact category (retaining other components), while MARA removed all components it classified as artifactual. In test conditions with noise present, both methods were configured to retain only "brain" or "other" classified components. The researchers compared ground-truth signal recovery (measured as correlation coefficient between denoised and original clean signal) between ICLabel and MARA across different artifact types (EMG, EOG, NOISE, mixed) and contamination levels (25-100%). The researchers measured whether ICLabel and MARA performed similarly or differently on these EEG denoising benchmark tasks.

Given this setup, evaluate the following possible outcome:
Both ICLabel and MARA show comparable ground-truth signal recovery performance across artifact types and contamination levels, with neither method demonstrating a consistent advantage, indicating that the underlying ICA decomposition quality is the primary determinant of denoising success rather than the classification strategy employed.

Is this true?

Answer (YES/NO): NO